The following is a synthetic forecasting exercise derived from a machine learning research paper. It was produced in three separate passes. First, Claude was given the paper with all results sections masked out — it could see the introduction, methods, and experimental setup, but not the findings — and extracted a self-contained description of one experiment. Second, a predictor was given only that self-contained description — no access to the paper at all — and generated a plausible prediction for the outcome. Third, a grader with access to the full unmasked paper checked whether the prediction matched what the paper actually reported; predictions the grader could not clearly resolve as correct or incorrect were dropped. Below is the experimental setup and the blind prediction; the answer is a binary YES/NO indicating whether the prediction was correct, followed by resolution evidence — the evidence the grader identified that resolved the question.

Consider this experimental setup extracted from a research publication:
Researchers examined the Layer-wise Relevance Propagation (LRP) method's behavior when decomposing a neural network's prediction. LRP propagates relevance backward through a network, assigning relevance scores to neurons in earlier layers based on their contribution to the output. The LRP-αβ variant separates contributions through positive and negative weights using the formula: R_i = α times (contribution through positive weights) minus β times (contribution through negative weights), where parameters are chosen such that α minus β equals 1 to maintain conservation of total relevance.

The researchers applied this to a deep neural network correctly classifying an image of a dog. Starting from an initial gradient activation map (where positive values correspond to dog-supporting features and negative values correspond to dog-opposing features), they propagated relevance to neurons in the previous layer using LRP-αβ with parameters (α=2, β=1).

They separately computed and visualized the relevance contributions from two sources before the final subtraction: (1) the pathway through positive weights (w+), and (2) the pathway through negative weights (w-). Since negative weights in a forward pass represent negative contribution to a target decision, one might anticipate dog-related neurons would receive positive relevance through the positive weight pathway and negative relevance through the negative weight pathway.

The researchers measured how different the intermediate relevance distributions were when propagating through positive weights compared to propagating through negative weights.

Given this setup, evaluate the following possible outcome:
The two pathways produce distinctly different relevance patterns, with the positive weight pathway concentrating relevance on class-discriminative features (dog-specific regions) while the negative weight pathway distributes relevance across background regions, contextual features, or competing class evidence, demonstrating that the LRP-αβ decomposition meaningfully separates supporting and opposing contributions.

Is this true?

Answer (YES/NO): NO